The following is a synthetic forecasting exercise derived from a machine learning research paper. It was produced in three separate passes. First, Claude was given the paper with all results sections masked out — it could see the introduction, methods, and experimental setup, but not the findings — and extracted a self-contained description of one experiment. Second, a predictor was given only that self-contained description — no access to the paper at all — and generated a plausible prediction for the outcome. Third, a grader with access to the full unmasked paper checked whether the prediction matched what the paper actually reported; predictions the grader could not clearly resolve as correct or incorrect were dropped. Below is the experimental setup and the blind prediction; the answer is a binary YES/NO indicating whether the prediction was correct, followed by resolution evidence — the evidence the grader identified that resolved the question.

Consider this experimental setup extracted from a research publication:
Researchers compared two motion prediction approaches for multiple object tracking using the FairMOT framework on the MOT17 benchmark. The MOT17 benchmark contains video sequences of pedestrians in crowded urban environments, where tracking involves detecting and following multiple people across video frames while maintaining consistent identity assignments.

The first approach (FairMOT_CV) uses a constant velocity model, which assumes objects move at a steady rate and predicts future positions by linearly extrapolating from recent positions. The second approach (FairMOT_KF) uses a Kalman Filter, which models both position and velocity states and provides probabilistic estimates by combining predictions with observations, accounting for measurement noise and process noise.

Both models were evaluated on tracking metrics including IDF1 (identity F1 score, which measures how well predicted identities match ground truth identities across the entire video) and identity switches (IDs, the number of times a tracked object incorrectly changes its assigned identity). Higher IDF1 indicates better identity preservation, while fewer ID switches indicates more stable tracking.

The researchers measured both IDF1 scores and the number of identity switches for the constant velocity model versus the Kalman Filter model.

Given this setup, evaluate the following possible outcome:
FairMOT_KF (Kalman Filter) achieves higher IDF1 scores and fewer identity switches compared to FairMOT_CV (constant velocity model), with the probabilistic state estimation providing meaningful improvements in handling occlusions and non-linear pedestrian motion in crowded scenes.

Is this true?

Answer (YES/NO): NO